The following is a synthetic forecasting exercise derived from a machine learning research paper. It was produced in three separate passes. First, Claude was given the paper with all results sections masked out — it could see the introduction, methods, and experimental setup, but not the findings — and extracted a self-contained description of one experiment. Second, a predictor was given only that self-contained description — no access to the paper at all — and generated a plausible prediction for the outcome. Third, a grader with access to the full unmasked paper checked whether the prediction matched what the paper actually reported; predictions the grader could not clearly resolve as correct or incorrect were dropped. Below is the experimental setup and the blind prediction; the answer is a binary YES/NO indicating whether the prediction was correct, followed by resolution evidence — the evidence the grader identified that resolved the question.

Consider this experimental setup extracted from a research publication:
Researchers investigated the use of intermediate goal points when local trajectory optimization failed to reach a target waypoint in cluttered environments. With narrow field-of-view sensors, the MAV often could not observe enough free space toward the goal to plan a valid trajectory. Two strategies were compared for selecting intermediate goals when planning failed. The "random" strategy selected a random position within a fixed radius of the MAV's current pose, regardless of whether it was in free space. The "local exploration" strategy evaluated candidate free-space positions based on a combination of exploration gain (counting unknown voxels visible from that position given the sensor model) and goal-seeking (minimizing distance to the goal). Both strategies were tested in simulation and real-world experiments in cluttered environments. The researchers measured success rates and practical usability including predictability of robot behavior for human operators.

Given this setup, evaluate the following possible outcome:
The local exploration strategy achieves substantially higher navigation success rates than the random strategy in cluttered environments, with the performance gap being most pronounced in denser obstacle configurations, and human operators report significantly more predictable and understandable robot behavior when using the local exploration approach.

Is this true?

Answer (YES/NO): NO